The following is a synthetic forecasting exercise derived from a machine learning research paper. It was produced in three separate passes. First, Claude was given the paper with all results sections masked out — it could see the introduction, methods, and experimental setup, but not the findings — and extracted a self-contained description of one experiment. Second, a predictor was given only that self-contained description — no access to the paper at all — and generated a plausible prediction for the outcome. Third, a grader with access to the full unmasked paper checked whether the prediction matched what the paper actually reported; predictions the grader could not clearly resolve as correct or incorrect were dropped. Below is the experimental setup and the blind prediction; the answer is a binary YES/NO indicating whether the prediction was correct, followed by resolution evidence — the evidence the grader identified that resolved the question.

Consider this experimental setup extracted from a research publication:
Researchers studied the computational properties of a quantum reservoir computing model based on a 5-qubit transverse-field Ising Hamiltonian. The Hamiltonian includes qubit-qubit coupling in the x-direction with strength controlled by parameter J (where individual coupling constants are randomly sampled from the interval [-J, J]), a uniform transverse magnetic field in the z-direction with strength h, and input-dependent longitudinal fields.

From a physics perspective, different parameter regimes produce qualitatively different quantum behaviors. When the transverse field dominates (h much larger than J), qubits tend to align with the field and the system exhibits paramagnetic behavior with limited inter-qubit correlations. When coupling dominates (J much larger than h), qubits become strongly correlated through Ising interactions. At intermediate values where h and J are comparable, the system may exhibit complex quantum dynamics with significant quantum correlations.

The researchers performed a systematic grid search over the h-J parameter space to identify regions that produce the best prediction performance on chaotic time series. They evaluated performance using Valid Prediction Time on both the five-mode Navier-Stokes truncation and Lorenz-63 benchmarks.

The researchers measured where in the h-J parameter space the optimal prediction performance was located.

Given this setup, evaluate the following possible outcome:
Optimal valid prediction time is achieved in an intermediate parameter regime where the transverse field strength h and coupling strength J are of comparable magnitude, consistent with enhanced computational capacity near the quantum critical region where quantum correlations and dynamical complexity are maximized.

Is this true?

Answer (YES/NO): NO